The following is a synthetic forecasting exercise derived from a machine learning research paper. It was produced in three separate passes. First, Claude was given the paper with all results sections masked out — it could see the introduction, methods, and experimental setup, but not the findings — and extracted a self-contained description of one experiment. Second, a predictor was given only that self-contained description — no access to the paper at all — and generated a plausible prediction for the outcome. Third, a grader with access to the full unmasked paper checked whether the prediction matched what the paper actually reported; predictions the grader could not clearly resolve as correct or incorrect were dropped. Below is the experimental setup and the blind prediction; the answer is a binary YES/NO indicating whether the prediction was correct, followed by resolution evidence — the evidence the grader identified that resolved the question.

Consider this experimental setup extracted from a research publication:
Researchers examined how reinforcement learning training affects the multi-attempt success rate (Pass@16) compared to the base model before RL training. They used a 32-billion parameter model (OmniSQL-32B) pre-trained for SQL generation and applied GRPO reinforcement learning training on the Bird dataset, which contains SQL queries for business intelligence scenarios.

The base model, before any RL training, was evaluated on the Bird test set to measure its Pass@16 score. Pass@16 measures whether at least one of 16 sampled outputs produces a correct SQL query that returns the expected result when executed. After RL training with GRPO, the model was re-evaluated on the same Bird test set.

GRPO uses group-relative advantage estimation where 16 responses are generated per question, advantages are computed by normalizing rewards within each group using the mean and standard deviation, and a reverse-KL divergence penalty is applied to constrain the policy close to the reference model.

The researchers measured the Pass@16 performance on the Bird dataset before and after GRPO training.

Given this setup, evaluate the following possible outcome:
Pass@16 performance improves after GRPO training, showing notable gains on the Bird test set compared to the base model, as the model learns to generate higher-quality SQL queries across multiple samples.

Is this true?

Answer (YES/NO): NO